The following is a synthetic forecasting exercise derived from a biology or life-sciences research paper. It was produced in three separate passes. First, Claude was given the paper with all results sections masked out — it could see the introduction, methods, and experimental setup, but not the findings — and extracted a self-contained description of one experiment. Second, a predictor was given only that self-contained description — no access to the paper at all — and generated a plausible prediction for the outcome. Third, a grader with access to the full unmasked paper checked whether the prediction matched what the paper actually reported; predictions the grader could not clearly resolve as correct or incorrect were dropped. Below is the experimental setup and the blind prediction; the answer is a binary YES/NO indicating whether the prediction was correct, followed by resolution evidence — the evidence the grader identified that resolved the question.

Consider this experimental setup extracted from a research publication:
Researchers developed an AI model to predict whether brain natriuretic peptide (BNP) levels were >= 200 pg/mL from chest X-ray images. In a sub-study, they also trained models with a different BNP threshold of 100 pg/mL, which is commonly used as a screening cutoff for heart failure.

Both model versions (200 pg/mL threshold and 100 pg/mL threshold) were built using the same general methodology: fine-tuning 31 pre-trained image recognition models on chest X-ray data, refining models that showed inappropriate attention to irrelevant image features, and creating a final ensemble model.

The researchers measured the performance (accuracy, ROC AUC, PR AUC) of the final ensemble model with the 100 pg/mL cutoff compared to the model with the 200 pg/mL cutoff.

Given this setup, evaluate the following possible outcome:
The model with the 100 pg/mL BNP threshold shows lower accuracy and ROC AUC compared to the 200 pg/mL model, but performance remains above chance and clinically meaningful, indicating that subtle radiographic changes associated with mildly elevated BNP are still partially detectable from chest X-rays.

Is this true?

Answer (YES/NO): NO